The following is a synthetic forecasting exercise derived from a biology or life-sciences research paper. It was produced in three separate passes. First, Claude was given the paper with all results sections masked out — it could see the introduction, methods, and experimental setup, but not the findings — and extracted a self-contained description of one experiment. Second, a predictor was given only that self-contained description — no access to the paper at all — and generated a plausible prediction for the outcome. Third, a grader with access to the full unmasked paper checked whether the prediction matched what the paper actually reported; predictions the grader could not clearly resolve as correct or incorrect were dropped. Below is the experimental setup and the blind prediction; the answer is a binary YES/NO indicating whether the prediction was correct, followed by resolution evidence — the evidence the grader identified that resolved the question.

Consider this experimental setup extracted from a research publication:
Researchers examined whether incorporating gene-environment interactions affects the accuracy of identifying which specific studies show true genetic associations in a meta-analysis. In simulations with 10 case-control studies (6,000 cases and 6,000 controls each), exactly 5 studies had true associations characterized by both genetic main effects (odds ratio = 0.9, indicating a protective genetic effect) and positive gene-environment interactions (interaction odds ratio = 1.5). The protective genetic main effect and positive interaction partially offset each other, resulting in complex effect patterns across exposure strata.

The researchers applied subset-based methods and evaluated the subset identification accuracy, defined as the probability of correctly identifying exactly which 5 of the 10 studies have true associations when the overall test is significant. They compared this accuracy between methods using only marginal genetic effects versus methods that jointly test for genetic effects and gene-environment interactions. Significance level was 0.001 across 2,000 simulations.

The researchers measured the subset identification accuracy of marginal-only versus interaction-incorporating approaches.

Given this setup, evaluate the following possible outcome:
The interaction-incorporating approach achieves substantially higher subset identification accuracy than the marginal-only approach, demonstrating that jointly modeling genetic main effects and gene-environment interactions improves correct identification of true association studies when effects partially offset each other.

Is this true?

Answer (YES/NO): YES